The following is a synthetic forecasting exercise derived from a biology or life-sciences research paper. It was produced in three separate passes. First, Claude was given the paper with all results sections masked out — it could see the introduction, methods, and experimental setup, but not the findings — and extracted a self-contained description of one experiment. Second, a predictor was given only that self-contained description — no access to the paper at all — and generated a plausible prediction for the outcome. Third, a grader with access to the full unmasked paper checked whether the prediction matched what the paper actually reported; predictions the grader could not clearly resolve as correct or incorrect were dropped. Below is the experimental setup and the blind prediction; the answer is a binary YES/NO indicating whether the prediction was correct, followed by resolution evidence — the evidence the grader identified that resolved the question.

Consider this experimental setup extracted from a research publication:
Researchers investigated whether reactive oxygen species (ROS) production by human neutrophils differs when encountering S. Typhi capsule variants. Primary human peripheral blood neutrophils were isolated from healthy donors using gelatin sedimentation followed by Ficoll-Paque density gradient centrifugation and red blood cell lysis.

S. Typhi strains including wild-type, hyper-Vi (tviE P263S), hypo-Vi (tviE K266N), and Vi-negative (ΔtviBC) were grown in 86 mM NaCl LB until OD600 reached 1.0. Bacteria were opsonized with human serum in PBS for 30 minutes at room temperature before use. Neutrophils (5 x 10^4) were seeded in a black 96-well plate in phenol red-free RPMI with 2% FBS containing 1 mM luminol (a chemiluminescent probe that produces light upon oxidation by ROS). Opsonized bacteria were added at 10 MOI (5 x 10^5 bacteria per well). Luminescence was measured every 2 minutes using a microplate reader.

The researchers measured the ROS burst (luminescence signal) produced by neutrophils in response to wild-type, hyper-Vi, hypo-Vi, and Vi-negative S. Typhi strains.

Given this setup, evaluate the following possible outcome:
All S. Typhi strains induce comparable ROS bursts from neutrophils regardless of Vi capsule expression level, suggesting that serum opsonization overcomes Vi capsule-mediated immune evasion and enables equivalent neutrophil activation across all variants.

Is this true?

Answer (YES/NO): NO